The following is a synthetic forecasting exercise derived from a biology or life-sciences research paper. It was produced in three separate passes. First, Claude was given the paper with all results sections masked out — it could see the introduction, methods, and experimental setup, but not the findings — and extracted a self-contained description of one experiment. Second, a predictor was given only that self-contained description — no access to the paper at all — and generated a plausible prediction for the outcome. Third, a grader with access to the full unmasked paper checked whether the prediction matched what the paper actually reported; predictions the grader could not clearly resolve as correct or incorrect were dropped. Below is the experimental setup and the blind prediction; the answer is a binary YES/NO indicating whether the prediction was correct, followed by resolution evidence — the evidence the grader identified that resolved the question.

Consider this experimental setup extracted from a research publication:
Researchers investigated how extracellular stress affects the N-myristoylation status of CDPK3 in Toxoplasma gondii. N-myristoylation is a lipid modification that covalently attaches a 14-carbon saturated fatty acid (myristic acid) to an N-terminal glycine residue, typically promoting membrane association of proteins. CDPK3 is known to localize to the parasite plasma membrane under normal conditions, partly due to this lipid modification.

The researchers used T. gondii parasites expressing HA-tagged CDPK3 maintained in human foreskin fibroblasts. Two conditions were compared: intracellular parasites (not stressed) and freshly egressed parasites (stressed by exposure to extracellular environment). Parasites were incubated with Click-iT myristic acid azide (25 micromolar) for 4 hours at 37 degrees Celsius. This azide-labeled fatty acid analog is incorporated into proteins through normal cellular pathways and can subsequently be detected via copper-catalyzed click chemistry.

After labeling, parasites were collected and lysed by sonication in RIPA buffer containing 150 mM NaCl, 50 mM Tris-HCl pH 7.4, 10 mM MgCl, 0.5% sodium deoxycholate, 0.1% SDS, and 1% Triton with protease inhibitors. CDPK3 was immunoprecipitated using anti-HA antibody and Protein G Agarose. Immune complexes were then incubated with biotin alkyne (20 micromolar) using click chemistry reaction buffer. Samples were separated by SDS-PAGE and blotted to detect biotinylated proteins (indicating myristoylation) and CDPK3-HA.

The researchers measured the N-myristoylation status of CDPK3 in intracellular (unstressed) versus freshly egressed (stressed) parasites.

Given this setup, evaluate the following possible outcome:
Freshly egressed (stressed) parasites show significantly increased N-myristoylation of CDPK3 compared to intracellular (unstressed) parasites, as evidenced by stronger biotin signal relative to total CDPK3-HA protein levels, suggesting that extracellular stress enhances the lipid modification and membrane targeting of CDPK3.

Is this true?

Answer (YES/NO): NO